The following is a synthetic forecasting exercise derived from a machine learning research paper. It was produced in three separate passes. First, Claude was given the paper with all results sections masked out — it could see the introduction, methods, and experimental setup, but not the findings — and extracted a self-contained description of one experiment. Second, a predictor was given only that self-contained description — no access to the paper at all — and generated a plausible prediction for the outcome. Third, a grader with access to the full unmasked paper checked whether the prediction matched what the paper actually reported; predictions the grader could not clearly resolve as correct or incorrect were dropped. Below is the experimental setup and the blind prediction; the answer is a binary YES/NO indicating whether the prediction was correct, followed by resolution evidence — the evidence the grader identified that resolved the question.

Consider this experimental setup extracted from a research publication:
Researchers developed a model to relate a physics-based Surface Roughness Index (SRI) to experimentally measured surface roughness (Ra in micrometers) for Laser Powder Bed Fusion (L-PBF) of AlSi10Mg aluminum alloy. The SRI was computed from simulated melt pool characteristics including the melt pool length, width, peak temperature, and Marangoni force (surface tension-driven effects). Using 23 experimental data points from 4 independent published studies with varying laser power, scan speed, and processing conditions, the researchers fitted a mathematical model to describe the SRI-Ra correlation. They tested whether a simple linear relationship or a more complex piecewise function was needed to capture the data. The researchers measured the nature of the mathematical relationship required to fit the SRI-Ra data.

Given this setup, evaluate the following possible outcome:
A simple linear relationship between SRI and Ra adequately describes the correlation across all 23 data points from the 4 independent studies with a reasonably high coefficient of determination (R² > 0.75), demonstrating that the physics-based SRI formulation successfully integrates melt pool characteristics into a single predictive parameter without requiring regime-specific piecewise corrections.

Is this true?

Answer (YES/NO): NO